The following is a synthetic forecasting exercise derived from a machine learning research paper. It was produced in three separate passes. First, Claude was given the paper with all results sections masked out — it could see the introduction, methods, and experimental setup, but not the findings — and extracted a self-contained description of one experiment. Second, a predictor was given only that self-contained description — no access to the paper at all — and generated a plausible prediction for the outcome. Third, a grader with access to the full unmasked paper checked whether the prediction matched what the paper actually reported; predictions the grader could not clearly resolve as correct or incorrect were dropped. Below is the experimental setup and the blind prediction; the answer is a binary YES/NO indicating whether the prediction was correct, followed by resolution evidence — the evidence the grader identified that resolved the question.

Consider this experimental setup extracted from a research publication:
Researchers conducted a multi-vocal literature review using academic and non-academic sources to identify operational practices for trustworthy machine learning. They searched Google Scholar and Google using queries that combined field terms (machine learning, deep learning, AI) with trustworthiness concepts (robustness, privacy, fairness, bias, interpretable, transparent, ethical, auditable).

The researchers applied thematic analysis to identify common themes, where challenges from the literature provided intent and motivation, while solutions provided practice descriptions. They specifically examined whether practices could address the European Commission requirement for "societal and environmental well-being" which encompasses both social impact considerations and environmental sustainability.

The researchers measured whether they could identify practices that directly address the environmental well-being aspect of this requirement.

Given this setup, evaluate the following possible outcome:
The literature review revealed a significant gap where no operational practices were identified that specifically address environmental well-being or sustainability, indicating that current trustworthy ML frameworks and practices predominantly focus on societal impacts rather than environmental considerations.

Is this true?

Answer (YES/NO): YES